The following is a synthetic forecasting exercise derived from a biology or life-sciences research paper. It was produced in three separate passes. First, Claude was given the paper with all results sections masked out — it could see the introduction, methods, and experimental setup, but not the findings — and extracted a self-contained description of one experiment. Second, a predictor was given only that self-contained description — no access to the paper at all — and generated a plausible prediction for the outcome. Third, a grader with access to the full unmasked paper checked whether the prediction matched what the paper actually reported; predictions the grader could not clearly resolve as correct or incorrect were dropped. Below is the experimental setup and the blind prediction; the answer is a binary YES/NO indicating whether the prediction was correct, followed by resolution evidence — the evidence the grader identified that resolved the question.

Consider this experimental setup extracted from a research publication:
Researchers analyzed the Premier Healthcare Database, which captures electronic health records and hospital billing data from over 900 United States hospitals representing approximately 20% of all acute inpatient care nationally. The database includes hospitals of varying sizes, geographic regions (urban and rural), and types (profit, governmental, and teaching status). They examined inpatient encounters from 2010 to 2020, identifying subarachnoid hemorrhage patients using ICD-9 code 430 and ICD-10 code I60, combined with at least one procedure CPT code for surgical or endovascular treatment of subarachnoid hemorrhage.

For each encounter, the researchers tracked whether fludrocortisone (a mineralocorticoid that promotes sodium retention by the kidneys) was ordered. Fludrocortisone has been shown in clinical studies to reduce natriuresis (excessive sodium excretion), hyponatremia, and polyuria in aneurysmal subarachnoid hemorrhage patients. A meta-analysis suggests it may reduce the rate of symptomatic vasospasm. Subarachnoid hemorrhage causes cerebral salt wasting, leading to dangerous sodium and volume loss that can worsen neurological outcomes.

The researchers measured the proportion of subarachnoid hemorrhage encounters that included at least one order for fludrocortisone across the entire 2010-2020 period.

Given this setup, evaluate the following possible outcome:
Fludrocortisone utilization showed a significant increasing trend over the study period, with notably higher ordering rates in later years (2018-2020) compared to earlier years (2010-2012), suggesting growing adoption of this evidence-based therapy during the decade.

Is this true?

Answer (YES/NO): NO